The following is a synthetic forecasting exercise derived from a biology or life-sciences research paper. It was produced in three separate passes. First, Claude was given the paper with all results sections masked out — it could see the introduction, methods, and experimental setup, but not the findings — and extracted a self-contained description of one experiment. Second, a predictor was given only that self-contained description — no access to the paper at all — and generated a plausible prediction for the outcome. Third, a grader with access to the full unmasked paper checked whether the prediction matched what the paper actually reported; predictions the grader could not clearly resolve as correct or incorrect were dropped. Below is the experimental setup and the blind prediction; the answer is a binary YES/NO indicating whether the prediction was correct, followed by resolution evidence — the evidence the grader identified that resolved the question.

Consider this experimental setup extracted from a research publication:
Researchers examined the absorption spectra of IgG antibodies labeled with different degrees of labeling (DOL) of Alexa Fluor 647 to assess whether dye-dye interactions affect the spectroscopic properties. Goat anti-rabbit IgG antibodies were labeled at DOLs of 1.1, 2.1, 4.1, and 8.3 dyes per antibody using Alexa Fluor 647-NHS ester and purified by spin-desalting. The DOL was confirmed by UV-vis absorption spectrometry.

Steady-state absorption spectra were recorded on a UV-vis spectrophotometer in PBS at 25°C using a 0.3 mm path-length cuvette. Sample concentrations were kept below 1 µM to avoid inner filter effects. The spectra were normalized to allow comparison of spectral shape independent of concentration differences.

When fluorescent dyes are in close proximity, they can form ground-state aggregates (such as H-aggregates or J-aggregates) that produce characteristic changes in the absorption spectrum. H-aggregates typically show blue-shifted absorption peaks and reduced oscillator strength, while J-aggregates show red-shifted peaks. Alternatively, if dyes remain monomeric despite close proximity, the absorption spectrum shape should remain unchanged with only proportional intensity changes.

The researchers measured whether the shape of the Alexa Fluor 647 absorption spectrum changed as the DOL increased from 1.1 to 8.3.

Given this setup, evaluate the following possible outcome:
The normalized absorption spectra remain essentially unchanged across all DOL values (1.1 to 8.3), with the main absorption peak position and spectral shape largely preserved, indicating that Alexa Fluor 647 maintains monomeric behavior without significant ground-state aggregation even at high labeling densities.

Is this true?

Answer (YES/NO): NO